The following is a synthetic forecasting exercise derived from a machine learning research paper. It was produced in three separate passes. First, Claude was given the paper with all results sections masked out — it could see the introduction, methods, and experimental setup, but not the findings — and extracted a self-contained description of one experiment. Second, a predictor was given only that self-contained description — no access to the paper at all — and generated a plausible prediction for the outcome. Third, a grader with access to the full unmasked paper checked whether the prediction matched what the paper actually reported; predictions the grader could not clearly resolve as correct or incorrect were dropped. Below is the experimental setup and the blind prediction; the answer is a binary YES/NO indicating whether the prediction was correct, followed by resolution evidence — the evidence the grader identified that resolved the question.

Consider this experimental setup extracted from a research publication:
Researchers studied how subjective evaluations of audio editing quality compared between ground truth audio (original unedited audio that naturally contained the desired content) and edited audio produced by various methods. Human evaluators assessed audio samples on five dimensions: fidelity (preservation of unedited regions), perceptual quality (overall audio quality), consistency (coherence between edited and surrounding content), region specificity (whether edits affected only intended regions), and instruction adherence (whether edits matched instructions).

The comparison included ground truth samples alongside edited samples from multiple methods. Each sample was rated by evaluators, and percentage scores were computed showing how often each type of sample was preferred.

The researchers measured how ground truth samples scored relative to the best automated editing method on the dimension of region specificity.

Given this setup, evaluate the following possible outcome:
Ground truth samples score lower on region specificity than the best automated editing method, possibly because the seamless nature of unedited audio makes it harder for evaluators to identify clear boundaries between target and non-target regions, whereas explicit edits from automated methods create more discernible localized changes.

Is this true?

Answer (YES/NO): YES